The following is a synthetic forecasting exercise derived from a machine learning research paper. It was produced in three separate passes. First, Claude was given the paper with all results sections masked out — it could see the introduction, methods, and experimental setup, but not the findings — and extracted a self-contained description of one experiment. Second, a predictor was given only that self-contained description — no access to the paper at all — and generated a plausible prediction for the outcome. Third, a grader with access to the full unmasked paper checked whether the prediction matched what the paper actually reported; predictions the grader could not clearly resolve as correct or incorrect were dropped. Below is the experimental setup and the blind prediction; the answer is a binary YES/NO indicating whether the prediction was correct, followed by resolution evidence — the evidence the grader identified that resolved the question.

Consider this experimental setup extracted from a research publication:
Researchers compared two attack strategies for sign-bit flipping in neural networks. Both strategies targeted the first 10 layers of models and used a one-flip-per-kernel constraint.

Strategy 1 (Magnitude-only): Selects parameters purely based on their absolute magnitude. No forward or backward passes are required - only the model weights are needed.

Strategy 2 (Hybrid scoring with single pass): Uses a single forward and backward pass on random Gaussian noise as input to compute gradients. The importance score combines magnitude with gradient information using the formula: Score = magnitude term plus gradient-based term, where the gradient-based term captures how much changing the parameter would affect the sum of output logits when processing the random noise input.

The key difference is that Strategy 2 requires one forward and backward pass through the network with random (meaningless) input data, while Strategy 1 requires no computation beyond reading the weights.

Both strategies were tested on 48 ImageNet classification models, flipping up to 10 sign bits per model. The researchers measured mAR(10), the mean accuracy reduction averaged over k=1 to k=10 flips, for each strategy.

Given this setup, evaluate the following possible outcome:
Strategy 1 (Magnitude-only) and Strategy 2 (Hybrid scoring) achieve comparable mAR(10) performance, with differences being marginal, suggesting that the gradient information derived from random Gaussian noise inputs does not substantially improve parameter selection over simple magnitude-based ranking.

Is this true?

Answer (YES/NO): NO